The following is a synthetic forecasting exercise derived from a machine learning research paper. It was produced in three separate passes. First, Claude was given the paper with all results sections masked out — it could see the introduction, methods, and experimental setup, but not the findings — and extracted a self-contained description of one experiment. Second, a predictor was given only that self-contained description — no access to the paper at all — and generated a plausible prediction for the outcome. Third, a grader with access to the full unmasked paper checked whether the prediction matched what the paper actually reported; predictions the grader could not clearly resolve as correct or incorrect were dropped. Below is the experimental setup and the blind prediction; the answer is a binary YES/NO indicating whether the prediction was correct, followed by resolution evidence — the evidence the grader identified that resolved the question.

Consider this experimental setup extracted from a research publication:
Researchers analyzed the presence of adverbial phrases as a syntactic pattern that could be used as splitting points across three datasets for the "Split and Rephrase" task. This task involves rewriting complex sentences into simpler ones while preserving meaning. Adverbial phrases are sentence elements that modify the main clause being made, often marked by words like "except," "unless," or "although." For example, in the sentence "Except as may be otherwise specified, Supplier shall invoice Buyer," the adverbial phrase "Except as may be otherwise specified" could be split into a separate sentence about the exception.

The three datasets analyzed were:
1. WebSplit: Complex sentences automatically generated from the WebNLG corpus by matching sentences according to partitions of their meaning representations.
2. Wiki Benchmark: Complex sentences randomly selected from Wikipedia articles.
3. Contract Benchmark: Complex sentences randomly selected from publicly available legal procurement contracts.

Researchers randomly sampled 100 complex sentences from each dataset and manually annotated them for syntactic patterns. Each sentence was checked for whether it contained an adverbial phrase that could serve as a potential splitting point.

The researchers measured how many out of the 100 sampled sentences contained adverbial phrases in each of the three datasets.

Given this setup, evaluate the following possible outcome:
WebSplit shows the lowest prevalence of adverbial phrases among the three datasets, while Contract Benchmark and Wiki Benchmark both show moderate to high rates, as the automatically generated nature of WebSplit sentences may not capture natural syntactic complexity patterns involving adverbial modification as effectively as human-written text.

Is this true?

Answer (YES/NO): NO